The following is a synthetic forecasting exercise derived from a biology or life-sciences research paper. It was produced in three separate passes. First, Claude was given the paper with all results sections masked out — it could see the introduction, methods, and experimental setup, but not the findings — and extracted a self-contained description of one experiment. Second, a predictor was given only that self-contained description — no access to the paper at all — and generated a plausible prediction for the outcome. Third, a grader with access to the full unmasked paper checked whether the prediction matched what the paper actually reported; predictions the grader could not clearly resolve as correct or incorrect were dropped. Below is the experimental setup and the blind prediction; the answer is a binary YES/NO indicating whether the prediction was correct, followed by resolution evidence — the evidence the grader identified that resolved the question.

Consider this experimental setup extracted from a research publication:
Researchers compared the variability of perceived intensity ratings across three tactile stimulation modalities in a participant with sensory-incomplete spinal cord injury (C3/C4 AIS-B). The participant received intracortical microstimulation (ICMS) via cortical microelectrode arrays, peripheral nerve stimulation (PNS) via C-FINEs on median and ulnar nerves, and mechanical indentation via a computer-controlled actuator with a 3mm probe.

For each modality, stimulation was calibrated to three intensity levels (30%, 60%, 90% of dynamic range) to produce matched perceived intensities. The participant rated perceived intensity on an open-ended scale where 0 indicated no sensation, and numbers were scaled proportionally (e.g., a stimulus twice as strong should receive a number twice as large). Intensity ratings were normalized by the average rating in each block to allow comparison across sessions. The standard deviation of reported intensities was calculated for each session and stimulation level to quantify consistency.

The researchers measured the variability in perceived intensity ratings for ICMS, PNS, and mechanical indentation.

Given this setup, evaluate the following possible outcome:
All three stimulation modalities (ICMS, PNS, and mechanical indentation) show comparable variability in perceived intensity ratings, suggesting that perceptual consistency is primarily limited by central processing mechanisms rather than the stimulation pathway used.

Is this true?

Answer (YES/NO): NO